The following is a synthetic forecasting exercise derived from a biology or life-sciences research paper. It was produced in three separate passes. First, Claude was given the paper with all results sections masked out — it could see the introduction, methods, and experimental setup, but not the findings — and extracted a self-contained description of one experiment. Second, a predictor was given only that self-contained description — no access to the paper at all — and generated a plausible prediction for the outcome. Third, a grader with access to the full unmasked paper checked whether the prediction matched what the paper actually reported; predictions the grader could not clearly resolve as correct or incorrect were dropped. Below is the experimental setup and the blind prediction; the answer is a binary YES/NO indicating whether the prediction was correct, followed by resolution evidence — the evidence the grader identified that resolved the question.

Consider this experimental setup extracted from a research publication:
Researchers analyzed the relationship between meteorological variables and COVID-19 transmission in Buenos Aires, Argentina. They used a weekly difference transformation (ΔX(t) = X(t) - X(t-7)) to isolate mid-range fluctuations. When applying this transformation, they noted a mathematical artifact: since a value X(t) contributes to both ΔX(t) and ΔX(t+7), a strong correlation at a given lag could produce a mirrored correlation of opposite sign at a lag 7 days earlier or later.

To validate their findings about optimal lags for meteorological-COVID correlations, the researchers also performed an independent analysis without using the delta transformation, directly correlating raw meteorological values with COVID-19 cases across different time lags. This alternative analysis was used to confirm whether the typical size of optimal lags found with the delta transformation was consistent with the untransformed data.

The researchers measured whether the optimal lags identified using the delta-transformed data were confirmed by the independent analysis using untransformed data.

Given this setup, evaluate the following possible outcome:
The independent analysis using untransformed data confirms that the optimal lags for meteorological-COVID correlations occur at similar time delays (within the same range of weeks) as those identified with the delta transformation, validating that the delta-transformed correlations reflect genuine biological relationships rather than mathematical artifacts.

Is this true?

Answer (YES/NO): YES